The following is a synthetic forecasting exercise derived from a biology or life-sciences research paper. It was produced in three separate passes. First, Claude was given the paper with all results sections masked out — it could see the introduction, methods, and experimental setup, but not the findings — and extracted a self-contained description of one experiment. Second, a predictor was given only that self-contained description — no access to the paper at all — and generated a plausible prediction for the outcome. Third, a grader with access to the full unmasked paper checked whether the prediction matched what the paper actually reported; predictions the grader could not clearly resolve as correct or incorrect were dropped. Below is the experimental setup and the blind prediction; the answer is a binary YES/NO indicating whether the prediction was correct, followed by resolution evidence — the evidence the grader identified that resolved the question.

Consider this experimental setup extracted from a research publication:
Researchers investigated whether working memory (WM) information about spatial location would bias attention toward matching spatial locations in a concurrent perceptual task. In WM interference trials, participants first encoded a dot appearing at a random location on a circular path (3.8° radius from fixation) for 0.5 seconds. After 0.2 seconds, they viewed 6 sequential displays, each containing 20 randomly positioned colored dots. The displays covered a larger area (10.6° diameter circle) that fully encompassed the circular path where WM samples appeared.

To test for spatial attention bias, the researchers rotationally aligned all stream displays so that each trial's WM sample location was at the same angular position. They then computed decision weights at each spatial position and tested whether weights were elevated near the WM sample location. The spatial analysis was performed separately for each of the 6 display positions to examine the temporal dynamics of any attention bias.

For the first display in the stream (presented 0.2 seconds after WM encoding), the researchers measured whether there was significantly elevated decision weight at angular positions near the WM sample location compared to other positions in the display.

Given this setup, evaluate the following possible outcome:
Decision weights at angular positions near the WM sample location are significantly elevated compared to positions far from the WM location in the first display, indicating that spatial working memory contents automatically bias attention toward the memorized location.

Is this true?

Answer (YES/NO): YES